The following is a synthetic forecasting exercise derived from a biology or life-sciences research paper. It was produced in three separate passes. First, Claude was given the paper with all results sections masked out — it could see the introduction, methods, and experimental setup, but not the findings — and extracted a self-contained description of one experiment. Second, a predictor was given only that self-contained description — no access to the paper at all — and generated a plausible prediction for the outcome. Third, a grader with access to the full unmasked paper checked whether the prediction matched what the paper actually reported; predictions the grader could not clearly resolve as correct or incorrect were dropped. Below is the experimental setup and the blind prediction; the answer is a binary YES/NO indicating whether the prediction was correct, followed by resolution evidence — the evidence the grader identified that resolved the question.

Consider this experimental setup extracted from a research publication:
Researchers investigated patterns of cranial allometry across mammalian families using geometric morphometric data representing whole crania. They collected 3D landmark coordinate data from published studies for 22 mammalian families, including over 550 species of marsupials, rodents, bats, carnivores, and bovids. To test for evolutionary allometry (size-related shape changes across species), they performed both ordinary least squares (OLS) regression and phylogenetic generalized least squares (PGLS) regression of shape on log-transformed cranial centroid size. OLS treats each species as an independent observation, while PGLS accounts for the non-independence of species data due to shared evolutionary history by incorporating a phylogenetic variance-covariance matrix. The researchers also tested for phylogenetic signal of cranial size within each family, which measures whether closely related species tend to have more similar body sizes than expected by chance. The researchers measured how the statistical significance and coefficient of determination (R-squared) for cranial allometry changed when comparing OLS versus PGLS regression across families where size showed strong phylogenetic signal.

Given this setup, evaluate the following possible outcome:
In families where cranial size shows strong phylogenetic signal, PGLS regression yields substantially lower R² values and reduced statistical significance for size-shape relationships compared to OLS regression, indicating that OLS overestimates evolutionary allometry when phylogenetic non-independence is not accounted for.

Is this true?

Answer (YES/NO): NO